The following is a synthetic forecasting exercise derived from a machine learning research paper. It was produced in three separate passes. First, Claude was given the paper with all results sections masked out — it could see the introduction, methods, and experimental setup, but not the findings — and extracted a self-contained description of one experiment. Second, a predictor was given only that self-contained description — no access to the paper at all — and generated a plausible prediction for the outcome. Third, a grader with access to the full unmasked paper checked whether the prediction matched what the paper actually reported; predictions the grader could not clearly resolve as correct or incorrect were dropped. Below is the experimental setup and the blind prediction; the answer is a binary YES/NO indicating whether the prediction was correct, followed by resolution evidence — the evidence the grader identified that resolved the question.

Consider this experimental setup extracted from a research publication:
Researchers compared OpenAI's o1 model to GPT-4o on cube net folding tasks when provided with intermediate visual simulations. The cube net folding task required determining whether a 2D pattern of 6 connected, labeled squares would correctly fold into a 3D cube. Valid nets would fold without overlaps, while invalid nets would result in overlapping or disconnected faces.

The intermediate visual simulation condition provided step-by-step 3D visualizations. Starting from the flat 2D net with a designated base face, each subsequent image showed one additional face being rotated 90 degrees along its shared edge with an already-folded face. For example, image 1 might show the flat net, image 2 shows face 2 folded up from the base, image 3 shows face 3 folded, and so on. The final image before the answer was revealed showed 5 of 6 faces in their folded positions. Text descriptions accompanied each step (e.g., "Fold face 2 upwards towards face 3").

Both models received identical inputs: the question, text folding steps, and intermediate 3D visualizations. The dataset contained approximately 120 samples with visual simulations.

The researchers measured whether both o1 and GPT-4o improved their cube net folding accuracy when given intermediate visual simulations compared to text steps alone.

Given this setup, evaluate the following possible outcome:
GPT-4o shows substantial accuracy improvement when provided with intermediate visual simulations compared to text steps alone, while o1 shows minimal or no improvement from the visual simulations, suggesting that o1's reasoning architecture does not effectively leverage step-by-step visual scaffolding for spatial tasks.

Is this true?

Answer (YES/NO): NO